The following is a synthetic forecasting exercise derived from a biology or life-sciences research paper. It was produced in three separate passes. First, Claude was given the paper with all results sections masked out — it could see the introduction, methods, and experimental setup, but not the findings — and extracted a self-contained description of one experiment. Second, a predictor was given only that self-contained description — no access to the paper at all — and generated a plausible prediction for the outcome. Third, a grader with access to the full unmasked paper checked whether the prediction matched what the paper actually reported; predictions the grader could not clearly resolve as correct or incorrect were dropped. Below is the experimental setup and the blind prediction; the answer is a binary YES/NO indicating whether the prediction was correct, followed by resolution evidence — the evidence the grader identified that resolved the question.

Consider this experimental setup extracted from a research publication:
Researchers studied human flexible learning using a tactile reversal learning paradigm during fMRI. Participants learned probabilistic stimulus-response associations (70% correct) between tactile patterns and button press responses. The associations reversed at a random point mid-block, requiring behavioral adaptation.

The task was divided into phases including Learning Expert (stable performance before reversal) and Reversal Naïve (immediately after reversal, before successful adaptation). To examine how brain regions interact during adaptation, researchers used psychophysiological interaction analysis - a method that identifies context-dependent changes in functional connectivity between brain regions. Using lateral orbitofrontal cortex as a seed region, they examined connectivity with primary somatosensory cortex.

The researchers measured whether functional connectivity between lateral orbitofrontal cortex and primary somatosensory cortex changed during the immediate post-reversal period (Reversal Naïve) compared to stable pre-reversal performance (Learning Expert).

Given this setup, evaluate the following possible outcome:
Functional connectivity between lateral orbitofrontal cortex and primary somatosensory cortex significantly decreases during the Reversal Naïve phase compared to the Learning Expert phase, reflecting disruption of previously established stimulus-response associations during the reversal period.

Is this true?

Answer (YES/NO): NO